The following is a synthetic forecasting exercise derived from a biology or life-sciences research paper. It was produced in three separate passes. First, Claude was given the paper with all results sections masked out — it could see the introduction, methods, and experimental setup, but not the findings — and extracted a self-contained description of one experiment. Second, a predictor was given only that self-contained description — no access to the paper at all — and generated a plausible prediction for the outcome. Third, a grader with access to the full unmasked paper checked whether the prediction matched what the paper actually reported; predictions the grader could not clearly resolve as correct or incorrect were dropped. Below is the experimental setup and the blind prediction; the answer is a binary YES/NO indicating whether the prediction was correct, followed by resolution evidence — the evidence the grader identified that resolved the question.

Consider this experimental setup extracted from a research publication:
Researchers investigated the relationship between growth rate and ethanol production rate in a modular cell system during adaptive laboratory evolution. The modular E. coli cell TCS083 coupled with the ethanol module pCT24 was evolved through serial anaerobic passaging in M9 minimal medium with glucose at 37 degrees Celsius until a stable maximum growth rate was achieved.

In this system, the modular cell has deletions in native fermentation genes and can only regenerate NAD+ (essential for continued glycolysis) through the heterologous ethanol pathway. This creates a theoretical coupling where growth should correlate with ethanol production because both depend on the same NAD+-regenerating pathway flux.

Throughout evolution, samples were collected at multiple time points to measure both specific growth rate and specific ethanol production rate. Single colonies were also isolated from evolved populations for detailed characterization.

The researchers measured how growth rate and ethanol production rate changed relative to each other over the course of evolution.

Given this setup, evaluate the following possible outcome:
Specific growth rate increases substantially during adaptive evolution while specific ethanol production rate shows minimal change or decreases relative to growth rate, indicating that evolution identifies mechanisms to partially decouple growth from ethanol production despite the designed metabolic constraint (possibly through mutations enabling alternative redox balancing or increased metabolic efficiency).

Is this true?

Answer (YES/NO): NO